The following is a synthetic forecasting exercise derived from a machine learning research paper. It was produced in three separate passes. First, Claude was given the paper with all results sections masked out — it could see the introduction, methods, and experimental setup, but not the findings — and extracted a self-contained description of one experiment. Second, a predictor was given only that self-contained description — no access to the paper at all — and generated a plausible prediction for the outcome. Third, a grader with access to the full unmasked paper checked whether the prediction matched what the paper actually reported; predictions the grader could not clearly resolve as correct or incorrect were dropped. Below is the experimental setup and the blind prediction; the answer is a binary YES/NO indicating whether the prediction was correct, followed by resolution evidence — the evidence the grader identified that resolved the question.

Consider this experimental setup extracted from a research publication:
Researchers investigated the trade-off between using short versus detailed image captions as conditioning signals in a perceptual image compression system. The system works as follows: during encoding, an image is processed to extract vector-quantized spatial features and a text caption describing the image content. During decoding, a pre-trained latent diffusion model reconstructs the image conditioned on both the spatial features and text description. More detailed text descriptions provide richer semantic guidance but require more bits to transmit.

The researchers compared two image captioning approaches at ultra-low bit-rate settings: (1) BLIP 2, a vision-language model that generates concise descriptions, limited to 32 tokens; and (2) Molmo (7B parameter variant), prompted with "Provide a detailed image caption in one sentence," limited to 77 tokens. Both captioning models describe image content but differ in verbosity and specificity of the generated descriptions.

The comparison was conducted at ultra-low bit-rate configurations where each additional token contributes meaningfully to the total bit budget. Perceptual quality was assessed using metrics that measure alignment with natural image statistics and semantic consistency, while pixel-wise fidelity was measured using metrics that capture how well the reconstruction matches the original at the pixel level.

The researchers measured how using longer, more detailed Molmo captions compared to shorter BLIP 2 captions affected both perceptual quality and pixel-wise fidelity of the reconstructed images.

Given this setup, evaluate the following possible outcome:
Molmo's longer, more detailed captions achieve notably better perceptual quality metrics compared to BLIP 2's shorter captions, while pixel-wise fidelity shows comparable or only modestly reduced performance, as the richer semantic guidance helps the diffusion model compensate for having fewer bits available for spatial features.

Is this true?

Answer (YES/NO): NO